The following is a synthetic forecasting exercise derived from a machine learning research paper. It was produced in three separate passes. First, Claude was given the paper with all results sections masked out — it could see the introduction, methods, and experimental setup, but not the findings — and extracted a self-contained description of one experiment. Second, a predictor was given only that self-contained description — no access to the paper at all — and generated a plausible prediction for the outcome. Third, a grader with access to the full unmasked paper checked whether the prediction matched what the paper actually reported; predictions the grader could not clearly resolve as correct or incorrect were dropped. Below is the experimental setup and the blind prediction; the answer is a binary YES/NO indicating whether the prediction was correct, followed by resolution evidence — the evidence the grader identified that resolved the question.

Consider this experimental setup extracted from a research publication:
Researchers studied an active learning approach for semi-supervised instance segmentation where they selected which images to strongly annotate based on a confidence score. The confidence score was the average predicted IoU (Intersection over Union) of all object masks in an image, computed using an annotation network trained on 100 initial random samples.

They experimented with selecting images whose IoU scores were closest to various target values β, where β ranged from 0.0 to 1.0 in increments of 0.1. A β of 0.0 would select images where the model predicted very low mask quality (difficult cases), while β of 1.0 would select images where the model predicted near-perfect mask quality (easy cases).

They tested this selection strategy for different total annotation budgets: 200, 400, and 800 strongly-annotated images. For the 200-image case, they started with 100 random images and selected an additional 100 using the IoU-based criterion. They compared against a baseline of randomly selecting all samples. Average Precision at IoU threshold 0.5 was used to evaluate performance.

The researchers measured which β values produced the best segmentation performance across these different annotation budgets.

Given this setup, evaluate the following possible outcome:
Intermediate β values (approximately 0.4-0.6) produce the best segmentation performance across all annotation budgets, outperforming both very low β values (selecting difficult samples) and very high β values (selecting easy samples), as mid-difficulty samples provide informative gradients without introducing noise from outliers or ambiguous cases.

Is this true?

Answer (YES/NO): NO